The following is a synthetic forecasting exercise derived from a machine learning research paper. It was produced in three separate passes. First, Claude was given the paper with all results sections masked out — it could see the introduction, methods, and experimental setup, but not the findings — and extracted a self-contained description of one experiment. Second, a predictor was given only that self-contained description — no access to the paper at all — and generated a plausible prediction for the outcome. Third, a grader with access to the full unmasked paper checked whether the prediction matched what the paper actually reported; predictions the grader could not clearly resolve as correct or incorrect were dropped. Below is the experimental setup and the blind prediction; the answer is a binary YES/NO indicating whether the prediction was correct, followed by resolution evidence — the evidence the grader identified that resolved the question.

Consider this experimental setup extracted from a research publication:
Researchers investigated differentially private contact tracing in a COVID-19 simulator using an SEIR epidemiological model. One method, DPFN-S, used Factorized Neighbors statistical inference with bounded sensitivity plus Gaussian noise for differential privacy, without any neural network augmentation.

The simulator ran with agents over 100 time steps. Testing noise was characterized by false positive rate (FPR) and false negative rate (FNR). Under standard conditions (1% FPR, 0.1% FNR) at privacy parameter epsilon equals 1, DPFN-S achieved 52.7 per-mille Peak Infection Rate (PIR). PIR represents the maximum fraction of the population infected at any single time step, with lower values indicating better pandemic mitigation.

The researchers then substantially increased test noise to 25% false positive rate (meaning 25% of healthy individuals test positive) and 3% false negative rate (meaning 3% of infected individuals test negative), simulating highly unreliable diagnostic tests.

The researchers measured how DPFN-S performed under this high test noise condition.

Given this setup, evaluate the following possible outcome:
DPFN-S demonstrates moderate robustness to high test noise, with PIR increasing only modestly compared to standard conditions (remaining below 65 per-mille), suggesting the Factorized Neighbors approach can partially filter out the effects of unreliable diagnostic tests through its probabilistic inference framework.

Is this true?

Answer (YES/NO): NO